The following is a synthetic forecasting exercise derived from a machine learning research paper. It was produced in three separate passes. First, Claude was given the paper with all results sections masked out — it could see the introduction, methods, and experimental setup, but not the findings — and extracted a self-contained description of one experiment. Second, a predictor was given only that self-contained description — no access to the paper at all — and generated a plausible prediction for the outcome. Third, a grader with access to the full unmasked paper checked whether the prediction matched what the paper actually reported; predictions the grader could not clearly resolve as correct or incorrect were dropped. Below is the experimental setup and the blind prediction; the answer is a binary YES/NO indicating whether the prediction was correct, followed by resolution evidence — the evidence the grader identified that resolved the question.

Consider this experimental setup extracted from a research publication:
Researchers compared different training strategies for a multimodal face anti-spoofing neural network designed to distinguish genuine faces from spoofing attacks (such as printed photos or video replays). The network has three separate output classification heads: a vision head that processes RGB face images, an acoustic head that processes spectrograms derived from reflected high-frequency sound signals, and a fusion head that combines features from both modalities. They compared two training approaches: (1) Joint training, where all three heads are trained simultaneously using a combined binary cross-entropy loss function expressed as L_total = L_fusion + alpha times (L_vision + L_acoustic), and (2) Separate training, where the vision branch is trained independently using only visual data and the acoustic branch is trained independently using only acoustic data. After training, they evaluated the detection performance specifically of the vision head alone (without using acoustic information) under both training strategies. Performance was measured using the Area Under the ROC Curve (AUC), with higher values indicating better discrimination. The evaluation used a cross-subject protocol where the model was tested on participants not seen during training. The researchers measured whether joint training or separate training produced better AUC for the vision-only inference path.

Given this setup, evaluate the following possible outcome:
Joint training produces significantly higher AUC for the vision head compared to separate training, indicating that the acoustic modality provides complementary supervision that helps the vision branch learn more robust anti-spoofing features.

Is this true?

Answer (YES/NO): NO